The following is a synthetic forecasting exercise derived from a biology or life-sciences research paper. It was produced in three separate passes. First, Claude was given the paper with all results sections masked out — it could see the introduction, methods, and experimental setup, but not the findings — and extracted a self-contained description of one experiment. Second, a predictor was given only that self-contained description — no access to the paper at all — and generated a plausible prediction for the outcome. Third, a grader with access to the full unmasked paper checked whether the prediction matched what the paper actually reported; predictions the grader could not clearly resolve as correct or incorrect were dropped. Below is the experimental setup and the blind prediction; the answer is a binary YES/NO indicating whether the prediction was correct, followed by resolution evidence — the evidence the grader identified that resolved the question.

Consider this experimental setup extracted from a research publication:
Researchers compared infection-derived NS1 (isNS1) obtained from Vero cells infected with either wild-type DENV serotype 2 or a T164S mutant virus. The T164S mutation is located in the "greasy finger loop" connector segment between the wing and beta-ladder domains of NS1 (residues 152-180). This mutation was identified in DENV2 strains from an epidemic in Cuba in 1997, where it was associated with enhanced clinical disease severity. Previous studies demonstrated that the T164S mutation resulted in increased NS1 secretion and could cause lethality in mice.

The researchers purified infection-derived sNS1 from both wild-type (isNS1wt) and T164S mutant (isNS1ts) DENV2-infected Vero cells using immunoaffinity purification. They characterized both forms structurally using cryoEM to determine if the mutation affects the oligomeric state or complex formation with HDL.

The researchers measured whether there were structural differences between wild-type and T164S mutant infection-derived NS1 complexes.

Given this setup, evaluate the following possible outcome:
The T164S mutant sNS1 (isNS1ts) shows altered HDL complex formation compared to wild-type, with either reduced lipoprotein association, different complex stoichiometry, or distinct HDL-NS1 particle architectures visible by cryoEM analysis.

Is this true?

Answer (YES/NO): YES